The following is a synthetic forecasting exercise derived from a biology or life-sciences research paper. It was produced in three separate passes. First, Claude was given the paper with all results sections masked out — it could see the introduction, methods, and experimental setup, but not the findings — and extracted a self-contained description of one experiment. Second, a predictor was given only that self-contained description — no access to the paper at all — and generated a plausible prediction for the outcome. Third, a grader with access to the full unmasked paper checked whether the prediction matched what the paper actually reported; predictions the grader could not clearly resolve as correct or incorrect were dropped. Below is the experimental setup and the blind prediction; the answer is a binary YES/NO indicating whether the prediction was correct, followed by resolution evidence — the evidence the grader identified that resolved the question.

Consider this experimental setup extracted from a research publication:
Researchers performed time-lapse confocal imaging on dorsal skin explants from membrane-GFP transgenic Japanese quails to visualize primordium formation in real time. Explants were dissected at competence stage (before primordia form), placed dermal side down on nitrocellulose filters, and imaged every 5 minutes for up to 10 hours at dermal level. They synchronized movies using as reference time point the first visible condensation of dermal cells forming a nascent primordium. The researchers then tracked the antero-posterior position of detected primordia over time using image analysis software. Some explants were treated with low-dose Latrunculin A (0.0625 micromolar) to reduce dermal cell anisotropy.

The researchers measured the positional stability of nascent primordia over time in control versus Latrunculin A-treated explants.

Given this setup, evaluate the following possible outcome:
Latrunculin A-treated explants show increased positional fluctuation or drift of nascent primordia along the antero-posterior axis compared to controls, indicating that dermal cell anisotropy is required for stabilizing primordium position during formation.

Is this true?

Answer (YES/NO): YES